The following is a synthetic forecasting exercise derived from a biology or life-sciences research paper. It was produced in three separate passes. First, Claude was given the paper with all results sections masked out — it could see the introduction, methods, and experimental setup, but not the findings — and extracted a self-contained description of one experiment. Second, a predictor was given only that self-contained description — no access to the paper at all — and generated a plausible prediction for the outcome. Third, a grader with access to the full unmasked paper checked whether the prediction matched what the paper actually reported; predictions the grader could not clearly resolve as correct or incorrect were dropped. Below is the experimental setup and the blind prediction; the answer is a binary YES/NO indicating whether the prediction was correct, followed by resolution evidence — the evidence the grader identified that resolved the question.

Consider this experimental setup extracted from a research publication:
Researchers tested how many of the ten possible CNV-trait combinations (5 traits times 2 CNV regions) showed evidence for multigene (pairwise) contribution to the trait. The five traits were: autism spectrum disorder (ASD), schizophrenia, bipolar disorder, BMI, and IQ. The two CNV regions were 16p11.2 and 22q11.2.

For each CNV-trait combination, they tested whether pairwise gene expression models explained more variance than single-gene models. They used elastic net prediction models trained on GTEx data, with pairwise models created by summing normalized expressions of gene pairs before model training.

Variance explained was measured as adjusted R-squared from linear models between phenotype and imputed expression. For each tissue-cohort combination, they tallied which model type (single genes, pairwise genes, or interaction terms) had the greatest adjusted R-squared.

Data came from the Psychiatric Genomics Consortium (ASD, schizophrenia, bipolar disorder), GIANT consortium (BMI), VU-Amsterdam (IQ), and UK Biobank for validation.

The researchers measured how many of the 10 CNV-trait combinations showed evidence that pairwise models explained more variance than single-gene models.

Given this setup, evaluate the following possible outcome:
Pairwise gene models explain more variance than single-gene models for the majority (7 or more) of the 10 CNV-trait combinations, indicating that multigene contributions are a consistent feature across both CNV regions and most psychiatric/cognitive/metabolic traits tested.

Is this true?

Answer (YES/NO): YES